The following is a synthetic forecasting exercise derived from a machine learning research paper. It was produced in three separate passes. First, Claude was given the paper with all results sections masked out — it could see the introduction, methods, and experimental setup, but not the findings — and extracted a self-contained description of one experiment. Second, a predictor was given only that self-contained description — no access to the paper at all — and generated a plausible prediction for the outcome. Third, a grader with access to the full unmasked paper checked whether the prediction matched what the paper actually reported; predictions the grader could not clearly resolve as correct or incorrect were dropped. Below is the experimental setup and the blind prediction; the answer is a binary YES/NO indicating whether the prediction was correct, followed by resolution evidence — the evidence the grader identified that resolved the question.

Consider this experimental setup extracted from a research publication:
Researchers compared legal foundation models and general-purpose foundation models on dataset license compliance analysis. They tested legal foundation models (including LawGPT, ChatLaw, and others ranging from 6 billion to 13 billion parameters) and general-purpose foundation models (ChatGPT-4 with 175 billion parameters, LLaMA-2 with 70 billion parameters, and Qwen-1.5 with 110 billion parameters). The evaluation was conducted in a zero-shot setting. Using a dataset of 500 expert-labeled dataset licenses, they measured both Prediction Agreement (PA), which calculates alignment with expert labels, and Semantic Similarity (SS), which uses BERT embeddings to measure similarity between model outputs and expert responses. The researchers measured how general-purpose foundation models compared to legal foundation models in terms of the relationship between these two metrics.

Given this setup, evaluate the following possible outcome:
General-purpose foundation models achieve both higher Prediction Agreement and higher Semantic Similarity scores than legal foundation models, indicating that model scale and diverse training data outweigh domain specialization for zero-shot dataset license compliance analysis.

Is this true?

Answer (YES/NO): NO